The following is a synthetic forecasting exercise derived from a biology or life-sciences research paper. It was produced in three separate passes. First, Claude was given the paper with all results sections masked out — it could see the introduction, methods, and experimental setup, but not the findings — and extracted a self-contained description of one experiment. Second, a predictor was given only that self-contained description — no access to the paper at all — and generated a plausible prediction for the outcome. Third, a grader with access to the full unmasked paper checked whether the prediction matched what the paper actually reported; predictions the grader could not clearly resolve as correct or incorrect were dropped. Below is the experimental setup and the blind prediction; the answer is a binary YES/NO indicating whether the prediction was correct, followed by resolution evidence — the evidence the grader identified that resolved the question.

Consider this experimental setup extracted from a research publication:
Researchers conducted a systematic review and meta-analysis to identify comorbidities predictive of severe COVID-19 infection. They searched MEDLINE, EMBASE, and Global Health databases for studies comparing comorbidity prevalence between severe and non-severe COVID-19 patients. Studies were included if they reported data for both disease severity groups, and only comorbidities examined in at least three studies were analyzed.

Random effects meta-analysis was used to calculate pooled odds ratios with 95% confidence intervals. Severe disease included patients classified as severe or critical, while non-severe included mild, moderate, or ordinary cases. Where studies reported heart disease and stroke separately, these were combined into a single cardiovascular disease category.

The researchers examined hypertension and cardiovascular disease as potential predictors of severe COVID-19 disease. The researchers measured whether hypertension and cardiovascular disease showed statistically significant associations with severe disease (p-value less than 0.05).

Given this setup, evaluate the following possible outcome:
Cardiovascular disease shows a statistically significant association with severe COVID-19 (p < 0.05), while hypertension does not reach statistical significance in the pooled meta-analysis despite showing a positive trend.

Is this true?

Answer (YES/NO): NO